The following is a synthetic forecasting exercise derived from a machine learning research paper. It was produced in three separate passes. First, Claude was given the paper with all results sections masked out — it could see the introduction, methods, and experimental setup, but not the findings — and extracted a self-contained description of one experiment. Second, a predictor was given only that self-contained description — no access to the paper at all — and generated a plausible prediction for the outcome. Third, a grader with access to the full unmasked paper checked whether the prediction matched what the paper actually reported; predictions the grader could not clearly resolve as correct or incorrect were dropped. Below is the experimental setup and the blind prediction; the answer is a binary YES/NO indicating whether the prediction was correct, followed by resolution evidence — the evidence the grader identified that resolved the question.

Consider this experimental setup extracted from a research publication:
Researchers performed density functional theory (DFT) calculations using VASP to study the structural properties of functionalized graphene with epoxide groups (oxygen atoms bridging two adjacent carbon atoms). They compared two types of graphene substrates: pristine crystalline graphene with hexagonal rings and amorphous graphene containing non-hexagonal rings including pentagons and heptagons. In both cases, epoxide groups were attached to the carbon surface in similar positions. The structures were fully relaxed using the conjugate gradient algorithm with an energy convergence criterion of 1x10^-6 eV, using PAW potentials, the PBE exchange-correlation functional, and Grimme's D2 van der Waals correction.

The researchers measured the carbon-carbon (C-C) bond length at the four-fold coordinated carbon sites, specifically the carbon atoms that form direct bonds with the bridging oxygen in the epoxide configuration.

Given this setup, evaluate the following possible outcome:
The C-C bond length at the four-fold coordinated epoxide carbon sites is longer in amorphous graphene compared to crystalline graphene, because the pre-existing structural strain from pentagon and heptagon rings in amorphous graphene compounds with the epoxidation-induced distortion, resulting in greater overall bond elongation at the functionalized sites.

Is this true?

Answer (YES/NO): NO